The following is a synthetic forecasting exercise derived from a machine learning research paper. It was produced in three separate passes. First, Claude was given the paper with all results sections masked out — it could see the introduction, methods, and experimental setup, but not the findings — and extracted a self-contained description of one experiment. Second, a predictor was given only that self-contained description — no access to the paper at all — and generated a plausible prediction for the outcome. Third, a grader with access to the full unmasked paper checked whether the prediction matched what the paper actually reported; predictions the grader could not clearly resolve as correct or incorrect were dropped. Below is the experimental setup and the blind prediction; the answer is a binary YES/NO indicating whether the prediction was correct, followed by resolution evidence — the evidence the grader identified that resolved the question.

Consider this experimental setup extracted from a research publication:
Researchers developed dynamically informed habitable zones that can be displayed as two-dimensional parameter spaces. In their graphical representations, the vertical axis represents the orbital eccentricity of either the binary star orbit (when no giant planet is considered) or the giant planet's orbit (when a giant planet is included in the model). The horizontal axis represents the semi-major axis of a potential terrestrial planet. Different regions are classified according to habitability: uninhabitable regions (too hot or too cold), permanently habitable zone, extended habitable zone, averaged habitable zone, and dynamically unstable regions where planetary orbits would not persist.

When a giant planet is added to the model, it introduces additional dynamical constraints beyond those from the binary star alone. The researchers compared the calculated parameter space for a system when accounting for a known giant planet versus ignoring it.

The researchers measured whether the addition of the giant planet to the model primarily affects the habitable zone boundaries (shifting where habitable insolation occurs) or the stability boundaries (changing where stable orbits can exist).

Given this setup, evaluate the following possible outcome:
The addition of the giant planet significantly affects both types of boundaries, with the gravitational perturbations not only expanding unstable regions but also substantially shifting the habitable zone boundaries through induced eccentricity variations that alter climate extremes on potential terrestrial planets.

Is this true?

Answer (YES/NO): YES